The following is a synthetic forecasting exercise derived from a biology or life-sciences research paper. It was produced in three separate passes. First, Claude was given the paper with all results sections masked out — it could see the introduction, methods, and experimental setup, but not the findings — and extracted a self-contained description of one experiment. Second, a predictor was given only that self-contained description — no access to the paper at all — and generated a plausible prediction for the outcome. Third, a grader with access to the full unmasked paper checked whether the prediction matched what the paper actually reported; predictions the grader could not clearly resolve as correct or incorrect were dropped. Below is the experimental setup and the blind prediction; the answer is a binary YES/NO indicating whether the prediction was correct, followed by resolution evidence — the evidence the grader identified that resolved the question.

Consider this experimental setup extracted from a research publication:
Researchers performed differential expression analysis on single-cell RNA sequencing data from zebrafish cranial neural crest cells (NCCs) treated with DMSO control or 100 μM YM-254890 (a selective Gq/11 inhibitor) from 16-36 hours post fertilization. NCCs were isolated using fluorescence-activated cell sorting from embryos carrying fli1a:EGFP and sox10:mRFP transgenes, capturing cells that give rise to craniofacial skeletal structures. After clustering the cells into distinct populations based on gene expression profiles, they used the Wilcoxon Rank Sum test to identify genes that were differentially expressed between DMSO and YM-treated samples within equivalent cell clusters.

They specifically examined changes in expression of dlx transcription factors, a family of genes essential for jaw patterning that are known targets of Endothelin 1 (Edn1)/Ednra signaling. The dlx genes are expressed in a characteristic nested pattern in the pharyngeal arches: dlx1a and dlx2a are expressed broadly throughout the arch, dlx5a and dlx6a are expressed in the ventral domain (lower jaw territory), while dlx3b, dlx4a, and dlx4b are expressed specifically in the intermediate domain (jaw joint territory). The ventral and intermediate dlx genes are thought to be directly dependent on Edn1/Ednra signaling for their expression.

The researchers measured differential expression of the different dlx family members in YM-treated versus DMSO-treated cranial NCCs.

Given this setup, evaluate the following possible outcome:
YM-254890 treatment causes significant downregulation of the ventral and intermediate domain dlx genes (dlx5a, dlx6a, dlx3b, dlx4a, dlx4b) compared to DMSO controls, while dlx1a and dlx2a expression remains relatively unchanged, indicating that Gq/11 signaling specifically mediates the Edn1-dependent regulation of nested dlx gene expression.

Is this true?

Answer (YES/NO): NO